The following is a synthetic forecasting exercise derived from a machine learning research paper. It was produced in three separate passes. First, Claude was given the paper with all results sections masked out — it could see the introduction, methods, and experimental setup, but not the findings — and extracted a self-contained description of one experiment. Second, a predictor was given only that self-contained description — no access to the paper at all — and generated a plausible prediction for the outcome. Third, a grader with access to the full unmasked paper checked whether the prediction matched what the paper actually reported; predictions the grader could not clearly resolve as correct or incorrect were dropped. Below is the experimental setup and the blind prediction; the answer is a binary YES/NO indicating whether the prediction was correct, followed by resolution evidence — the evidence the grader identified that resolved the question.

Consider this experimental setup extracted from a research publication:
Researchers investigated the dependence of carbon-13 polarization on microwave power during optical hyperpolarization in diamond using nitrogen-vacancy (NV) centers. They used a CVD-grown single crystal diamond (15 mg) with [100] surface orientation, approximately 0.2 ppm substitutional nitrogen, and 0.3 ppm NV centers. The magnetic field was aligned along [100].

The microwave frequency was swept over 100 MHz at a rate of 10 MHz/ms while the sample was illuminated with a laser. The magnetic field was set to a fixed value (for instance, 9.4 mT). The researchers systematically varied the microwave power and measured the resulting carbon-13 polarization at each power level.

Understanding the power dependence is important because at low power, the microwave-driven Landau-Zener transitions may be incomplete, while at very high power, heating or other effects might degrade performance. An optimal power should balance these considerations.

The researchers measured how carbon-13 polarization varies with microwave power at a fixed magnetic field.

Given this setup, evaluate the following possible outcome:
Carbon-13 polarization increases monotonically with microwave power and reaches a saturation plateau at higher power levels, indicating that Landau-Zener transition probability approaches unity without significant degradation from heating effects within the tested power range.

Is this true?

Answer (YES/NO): NO